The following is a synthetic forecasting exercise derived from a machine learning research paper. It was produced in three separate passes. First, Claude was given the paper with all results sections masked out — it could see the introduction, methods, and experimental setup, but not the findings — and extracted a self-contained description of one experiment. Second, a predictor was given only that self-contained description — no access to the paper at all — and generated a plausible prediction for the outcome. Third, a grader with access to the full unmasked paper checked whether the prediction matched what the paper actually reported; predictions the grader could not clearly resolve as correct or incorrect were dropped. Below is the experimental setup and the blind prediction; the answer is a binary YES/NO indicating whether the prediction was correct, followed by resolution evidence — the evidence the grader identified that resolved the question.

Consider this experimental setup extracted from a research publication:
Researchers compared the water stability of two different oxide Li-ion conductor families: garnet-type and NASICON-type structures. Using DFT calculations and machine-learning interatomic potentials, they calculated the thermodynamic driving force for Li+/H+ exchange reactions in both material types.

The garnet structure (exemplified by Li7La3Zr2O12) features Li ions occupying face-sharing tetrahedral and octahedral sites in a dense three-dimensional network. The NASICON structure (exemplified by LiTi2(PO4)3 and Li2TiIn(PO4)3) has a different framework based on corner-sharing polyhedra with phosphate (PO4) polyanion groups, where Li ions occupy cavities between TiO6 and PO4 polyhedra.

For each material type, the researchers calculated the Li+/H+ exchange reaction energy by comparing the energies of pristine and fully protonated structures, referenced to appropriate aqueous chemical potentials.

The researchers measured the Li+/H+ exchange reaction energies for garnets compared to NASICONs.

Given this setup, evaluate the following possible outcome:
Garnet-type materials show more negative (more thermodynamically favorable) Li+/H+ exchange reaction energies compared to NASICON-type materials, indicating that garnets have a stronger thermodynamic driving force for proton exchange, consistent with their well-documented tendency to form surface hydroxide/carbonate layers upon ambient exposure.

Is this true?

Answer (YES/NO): YES